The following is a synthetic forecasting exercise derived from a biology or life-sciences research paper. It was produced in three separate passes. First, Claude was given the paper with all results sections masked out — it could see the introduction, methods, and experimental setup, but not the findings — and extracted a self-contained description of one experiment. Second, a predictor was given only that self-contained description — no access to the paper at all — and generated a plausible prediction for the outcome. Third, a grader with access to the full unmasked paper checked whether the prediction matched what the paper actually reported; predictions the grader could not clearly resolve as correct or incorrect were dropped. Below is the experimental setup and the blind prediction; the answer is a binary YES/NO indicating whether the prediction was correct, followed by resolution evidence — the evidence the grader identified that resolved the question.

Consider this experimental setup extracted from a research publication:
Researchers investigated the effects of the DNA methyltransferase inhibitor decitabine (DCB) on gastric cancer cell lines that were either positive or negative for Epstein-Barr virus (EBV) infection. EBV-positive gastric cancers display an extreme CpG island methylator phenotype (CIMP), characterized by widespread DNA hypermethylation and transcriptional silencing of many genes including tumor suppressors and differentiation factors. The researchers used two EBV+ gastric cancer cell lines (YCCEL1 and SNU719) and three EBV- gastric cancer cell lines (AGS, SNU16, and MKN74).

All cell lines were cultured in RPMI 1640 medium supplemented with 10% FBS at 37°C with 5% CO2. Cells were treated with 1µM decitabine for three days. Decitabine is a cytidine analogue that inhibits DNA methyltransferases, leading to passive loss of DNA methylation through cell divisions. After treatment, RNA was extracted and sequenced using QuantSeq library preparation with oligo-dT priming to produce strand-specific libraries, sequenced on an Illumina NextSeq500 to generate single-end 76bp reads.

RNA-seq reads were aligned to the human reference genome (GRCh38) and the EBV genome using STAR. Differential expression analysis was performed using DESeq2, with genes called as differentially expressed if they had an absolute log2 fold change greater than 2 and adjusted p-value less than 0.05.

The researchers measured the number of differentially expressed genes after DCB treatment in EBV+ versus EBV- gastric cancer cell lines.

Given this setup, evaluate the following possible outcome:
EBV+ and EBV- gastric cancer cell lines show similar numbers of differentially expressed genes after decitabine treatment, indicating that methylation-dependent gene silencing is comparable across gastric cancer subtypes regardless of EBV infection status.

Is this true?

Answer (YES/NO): NO